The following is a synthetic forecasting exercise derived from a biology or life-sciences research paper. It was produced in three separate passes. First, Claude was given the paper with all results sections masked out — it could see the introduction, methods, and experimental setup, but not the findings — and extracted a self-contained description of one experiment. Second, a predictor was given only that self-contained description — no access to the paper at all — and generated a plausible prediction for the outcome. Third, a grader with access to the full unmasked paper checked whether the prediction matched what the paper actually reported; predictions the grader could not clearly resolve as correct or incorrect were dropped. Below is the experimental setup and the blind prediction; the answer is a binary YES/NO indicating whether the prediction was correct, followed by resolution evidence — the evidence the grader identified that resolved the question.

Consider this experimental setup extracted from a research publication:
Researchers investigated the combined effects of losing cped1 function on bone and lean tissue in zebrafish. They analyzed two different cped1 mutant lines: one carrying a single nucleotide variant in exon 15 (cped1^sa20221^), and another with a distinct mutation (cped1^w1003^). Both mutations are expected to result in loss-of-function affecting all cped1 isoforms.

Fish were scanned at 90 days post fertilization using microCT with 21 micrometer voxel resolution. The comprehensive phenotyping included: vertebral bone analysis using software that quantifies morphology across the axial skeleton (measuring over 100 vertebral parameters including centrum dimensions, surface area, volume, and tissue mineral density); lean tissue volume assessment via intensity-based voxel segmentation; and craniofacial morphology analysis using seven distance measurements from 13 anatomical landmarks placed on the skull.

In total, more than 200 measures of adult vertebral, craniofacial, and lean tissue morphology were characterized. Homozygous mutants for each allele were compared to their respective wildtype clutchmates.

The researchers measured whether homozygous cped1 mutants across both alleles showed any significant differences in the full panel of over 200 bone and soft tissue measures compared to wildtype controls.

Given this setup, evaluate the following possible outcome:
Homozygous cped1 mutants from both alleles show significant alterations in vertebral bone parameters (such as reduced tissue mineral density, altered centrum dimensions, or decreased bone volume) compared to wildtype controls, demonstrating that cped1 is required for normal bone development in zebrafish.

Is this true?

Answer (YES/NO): NO